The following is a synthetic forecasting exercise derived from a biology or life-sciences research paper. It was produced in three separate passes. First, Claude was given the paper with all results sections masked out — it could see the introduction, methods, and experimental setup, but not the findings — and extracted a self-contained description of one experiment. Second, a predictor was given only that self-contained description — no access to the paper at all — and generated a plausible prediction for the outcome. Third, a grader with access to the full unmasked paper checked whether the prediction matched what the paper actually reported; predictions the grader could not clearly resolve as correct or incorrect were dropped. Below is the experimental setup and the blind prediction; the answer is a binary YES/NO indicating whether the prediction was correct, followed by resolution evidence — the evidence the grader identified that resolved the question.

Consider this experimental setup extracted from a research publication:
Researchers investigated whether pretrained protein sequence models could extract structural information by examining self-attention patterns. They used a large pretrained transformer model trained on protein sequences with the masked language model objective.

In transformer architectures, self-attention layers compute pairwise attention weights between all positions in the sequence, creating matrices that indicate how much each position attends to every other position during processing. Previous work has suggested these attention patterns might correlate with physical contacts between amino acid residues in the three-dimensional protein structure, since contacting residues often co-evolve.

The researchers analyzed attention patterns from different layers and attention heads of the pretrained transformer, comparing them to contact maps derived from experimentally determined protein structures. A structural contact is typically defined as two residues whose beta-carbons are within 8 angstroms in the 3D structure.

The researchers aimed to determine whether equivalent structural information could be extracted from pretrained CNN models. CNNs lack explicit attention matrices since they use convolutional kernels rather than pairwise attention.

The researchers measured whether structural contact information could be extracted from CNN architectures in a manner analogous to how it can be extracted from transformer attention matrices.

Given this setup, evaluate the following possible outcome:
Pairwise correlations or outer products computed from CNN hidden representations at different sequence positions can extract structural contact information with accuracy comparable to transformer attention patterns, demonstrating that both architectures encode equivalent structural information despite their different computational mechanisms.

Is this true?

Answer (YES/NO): NO